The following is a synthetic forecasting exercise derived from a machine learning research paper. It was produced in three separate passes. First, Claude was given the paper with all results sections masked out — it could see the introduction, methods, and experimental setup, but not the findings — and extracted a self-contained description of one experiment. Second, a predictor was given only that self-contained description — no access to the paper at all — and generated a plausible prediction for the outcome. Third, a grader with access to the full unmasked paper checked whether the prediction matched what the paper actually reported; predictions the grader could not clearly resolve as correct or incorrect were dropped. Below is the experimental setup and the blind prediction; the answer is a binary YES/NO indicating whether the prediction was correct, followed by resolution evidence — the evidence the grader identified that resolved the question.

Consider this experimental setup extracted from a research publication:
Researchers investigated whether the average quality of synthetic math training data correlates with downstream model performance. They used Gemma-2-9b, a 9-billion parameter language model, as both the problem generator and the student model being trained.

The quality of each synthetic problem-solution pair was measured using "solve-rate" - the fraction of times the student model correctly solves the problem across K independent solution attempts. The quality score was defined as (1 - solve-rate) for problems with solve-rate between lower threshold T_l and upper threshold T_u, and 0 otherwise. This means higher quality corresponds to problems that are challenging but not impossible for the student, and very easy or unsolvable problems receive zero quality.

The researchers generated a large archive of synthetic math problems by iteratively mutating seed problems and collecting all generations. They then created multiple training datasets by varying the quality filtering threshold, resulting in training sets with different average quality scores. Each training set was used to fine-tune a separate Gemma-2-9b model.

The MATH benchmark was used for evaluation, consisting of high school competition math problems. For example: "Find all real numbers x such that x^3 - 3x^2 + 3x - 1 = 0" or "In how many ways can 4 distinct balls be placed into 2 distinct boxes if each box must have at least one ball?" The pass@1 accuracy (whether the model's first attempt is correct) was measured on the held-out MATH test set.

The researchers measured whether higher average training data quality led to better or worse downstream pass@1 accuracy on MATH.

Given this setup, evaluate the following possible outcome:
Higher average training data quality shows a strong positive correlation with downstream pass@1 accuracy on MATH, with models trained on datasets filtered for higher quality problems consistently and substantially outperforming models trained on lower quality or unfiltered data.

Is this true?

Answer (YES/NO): NO